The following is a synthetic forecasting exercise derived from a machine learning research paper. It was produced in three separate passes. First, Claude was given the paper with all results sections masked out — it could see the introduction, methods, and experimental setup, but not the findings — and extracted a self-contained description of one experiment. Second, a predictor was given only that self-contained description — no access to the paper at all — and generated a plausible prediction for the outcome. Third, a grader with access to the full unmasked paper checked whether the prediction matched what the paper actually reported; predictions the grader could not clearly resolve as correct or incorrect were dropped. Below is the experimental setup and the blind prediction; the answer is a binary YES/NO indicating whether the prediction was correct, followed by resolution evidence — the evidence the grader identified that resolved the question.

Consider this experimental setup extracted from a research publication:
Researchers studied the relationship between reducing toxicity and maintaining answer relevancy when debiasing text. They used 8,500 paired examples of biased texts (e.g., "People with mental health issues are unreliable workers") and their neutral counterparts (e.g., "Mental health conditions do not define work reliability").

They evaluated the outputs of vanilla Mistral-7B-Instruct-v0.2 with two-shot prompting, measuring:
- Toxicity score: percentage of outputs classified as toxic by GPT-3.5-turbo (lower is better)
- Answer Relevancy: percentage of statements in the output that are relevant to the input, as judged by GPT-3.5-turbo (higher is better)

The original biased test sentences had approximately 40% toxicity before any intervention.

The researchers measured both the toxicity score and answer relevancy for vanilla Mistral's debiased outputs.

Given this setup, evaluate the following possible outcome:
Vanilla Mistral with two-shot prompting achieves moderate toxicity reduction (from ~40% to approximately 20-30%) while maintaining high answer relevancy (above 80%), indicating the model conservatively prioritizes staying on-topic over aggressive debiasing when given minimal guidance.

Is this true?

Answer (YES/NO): NO